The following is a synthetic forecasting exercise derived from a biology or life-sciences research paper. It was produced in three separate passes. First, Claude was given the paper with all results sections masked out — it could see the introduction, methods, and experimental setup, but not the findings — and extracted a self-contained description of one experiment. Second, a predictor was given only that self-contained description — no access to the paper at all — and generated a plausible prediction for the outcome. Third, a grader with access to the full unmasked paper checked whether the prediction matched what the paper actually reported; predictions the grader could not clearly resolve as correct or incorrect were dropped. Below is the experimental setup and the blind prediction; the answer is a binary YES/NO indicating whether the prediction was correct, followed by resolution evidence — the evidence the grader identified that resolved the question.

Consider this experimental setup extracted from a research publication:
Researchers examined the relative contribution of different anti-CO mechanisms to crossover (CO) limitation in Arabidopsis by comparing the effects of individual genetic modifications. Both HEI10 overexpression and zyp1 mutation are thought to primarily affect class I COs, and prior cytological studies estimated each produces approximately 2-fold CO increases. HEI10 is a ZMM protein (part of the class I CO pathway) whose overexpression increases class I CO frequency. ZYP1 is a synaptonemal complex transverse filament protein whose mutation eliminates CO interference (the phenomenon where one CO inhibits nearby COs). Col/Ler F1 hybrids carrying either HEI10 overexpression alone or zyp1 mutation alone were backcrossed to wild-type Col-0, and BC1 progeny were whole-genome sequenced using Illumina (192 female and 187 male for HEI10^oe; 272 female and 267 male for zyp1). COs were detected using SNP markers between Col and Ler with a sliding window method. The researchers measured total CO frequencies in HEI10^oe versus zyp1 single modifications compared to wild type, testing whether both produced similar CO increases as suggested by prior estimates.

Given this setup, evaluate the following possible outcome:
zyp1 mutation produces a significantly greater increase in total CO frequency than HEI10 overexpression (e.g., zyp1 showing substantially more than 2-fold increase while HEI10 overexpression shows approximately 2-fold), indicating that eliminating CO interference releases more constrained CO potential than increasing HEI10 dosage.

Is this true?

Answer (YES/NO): NO